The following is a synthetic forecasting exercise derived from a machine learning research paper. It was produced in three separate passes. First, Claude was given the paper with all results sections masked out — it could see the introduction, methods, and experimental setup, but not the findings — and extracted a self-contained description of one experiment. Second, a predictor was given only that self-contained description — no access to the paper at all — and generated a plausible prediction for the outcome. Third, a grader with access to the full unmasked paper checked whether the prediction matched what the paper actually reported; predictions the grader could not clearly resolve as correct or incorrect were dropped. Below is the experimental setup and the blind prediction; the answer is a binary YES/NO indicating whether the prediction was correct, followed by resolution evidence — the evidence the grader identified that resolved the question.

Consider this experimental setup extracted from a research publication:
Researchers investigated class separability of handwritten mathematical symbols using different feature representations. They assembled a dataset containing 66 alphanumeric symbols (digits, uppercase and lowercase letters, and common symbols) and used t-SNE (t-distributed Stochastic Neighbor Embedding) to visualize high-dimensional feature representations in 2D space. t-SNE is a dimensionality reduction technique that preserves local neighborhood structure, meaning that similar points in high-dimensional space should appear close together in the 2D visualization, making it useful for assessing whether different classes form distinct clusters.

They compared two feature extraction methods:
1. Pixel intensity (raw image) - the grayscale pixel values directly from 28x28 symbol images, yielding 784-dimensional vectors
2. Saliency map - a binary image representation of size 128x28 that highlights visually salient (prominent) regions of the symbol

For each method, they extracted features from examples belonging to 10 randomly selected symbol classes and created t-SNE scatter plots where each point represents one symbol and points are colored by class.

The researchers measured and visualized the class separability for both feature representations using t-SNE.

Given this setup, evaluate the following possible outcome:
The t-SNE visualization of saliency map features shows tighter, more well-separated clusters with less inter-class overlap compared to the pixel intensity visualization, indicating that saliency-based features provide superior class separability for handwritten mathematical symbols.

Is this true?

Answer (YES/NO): YES